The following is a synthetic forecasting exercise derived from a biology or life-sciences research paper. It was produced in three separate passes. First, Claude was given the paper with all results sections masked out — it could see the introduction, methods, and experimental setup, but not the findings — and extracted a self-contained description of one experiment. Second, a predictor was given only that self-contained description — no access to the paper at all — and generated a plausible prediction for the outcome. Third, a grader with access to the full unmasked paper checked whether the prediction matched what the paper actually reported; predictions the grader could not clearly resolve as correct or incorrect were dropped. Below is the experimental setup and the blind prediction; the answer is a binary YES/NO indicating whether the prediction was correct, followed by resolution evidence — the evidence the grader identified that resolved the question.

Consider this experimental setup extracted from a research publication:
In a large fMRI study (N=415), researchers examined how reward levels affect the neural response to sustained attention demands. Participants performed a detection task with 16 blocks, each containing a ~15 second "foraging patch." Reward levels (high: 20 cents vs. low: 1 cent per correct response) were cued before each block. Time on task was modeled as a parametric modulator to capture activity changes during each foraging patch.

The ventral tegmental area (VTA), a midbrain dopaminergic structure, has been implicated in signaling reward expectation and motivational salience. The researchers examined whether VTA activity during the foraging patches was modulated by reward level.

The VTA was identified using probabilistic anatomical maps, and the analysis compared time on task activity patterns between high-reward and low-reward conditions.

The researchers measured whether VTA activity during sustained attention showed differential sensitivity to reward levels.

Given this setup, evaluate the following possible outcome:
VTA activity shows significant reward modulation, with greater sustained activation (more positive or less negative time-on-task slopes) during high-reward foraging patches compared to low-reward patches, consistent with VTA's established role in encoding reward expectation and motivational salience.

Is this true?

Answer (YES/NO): YES